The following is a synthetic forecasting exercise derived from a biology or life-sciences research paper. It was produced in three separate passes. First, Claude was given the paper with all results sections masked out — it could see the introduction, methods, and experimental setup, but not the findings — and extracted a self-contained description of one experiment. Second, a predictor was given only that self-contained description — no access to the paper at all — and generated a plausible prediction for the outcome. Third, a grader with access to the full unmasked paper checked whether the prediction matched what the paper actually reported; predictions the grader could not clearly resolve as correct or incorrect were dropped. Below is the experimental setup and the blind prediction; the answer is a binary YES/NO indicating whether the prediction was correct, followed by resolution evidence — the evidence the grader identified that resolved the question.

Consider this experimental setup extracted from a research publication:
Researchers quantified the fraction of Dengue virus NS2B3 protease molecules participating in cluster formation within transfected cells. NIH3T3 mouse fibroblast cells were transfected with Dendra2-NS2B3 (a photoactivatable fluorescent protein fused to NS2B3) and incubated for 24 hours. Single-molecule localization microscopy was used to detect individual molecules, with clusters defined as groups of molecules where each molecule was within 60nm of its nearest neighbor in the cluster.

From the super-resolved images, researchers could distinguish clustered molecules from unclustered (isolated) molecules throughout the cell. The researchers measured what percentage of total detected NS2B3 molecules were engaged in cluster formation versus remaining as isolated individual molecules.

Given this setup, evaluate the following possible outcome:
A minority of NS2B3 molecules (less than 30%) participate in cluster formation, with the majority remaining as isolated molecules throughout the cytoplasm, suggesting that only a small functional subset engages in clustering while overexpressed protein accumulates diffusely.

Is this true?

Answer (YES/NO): NO